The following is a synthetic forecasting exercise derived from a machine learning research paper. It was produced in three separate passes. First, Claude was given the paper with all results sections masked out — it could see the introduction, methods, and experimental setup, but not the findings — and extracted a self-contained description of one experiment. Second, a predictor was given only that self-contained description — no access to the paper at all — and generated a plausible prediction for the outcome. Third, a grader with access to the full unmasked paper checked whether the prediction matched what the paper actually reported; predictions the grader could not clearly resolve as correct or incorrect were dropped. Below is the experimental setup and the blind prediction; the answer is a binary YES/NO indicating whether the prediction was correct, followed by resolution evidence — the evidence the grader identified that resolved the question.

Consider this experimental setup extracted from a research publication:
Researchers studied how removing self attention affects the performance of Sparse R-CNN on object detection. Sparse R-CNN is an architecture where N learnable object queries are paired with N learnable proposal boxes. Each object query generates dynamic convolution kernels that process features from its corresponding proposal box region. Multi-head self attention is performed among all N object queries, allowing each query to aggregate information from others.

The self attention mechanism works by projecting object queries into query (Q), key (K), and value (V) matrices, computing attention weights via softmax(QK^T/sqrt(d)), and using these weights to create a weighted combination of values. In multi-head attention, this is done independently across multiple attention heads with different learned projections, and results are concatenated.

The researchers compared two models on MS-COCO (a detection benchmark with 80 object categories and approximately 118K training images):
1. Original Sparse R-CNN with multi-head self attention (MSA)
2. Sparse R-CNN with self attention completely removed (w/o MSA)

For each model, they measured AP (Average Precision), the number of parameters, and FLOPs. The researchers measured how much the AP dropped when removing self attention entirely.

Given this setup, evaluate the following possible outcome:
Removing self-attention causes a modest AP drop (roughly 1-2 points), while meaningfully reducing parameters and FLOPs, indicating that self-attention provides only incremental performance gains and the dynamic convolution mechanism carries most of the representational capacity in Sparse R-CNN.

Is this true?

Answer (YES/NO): NO